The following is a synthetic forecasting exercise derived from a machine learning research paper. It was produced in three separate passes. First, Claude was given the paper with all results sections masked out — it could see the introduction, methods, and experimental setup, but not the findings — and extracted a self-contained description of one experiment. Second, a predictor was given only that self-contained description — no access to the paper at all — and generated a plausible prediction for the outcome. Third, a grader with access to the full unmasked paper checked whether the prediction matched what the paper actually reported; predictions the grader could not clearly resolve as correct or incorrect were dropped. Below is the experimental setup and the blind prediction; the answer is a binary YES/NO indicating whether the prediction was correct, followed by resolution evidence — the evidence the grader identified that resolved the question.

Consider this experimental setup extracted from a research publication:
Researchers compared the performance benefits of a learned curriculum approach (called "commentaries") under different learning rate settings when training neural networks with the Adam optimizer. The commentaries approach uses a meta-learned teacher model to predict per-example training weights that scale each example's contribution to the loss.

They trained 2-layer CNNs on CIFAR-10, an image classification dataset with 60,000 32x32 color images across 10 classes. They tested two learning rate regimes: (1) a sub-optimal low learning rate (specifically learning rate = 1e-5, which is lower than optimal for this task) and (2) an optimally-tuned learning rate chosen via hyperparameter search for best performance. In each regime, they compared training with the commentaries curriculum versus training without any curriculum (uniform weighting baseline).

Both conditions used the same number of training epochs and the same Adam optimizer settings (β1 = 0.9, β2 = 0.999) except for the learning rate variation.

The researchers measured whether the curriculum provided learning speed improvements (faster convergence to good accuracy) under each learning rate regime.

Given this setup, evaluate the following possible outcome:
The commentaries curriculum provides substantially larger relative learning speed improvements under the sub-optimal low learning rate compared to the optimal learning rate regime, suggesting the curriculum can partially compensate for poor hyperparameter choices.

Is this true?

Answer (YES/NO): YES